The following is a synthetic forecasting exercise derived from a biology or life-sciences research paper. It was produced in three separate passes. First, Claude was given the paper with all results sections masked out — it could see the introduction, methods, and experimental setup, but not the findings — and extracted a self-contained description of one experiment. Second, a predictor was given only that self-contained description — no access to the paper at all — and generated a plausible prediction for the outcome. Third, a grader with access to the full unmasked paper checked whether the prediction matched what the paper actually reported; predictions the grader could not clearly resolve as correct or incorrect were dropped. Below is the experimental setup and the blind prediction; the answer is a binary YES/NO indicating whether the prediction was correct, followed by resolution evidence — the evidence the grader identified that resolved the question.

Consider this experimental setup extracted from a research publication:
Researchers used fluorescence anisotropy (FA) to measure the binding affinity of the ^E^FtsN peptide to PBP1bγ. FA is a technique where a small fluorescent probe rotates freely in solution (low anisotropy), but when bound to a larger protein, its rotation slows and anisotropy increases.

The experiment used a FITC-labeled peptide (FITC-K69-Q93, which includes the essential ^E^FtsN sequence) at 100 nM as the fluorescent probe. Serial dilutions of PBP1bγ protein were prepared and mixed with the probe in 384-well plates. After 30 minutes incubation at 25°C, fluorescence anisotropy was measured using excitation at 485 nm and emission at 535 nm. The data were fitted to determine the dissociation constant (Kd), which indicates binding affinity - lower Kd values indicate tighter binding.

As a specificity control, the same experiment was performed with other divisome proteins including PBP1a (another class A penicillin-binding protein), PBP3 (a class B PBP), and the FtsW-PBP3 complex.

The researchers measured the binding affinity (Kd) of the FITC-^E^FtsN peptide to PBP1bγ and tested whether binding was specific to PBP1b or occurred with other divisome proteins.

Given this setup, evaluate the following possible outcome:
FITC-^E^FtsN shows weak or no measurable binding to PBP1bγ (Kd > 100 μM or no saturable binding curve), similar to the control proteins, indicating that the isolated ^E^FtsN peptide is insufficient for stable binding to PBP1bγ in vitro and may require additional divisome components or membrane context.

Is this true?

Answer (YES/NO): NO